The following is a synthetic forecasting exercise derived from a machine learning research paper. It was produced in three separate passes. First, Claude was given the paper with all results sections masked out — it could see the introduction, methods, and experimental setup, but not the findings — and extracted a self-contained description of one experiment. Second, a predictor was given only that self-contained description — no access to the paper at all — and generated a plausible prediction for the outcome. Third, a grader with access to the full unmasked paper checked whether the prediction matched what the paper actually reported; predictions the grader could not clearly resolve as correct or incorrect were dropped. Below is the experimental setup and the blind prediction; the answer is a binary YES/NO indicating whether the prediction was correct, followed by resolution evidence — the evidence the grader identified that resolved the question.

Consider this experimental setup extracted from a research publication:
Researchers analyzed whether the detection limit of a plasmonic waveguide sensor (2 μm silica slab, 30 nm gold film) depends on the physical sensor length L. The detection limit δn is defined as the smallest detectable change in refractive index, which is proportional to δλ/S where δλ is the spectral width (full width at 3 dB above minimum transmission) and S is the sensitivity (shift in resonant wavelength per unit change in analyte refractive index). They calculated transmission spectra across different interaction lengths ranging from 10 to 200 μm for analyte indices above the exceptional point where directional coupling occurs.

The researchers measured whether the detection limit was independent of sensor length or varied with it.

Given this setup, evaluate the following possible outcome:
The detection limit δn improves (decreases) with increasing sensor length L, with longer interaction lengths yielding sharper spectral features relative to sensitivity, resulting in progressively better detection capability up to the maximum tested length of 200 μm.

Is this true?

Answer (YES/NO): NO